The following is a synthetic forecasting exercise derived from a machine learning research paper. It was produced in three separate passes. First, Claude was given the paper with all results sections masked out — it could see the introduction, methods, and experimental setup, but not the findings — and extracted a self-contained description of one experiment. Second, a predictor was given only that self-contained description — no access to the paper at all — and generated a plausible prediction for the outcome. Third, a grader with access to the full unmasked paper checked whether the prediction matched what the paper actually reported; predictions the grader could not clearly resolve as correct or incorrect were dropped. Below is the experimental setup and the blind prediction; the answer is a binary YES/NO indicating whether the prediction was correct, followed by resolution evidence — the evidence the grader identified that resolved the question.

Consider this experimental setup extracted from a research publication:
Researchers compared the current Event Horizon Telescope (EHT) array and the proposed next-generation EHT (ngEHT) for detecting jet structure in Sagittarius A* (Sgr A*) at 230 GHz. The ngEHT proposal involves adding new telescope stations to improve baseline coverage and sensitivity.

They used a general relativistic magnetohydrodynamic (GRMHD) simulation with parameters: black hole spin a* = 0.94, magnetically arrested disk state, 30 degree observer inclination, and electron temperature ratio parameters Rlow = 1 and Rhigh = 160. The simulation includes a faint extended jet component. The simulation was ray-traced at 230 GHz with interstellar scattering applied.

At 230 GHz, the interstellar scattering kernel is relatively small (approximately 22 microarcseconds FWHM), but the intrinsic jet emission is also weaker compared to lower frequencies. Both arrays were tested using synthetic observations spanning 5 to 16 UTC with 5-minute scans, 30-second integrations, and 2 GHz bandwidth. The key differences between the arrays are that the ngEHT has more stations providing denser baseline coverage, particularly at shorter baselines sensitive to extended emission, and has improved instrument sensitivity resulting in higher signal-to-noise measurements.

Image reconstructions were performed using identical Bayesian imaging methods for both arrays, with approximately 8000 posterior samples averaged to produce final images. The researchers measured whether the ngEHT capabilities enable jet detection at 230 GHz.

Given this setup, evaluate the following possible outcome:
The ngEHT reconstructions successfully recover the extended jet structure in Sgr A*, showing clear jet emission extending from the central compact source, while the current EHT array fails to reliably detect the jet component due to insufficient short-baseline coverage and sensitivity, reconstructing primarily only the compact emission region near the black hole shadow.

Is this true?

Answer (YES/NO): NO